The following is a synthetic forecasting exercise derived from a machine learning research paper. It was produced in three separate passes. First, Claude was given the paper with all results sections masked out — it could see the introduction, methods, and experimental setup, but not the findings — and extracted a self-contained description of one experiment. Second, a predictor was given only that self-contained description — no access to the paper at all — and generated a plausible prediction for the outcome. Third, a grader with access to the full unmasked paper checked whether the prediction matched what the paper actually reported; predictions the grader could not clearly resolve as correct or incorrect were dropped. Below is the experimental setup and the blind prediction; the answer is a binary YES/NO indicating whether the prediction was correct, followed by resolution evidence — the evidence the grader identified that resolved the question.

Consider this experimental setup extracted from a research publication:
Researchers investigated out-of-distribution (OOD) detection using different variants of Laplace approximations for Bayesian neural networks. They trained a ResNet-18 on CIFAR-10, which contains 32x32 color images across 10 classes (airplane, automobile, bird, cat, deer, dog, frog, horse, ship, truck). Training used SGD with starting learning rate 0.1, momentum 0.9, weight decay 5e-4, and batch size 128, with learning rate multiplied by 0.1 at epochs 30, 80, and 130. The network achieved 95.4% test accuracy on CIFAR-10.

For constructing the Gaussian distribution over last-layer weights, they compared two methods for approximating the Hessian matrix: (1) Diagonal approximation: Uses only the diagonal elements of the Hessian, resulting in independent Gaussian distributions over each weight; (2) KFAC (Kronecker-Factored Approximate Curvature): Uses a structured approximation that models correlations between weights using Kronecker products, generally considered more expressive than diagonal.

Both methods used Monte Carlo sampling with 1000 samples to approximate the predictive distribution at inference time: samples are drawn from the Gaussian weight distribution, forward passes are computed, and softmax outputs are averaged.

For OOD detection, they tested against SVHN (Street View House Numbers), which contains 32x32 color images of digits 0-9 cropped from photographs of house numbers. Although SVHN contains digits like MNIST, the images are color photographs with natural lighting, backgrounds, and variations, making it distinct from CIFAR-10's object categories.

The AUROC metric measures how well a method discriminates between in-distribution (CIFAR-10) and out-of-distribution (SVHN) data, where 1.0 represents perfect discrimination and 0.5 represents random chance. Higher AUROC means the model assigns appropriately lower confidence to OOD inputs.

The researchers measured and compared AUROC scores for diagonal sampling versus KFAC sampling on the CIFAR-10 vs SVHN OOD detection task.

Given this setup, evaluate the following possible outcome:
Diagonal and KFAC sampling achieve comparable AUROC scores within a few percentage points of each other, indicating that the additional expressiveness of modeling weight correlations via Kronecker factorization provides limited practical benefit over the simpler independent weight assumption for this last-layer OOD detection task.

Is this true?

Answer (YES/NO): YES